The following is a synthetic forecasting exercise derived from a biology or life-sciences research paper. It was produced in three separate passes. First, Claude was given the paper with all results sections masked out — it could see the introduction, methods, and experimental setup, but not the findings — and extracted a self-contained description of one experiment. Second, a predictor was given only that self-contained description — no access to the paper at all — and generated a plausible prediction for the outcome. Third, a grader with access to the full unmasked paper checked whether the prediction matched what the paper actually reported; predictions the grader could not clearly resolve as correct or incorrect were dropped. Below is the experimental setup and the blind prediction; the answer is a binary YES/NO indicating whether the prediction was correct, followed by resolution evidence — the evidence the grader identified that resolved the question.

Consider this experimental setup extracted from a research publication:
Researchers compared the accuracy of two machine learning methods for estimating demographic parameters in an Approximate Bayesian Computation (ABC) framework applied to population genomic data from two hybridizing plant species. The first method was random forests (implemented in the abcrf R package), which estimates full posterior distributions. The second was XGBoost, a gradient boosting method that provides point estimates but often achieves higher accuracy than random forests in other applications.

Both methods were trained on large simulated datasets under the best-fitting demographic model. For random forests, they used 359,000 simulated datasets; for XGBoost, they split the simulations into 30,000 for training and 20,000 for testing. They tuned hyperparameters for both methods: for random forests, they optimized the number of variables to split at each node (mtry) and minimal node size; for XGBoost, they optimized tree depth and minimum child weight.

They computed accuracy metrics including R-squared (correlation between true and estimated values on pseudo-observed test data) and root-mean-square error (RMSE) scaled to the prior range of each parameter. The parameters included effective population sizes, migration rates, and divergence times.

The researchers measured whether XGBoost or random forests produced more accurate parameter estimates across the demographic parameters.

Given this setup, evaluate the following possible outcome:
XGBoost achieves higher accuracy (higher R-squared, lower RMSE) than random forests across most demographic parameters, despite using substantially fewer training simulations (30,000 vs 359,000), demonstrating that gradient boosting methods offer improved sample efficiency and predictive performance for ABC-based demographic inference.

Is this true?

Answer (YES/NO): NO